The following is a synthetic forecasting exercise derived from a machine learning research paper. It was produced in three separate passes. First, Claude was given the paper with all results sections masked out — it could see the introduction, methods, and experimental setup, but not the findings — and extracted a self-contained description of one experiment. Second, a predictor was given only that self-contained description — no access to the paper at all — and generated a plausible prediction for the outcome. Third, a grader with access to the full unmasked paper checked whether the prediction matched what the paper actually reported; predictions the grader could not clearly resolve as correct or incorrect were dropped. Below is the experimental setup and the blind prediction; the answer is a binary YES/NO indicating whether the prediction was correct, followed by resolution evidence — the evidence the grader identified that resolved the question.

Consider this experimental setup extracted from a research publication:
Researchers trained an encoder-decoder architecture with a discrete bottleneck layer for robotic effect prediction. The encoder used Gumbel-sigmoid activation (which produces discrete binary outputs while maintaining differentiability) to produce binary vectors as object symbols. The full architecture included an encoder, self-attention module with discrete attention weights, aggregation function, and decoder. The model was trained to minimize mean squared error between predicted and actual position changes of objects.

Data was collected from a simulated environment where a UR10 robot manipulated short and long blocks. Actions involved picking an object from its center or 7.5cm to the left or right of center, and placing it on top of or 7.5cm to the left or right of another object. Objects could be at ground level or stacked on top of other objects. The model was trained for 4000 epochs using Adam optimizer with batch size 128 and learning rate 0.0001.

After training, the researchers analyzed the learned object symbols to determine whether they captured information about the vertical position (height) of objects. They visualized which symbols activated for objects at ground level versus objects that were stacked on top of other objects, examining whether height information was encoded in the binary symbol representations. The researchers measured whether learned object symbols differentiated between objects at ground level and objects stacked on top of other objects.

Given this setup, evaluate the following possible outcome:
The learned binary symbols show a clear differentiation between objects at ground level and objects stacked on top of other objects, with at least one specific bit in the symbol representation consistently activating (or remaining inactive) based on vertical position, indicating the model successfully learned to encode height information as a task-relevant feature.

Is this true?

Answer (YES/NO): YES